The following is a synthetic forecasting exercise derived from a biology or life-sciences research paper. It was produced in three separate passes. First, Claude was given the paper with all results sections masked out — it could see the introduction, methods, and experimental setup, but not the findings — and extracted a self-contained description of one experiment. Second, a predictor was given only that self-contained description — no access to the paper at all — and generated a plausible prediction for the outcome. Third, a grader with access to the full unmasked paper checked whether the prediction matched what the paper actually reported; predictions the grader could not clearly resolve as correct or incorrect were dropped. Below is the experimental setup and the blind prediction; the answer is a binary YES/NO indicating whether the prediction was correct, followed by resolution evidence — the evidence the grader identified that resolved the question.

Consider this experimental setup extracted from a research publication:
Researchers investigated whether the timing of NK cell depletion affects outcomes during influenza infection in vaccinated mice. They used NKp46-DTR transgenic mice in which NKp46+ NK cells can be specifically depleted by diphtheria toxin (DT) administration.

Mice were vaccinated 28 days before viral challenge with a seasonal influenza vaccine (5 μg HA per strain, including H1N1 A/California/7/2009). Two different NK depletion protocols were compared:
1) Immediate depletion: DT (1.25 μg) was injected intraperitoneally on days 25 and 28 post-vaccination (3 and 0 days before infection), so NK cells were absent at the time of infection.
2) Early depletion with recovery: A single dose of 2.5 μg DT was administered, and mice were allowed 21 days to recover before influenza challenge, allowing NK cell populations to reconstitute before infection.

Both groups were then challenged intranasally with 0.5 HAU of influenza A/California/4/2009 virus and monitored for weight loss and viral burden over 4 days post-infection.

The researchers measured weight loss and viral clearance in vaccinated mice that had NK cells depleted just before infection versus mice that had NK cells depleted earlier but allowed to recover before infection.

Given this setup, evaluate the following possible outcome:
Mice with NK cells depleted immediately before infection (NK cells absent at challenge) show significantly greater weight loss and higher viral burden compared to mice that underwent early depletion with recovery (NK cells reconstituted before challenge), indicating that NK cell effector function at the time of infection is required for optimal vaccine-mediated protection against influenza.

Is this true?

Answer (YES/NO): NO